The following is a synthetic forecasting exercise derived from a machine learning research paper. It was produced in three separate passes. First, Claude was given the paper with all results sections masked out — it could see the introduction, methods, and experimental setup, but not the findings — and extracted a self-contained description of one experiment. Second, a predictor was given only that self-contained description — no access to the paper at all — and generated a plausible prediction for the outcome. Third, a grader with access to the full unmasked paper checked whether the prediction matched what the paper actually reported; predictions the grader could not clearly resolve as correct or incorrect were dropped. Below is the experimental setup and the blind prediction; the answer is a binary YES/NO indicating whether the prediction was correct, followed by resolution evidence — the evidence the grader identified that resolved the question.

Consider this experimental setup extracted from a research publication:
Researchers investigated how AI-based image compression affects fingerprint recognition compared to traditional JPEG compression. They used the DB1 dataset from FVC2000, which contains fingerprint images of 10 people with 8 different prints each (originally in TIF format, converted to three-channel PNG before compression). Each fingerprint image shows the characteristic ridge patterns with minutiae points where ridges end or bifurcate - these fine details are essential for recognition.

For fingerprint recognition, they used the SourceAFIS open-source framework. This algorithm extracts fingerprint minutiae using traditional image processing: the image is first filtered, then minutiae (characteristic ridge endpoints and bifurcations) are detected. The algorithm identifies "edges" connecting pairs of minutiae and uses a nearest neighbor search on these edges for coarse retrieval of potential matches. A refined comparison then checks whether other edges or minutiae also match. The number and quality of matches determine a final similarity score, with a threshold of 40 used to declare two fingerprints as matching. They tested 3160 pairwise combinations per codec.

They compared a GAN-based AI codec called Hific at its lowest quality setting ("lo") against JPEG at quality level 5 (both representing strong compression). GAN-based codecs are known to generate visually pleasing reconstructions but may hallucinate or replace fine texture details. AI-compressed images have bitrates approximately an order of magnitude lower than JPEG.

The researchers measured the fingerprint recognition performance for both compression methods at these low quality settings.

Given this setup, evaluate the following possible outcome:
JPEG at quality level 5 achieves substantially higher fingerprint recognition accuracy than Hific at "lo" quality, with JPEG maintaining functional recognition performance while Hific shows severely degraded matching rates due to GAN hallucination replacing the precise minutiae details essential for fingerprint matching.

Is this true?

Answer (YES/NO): NO